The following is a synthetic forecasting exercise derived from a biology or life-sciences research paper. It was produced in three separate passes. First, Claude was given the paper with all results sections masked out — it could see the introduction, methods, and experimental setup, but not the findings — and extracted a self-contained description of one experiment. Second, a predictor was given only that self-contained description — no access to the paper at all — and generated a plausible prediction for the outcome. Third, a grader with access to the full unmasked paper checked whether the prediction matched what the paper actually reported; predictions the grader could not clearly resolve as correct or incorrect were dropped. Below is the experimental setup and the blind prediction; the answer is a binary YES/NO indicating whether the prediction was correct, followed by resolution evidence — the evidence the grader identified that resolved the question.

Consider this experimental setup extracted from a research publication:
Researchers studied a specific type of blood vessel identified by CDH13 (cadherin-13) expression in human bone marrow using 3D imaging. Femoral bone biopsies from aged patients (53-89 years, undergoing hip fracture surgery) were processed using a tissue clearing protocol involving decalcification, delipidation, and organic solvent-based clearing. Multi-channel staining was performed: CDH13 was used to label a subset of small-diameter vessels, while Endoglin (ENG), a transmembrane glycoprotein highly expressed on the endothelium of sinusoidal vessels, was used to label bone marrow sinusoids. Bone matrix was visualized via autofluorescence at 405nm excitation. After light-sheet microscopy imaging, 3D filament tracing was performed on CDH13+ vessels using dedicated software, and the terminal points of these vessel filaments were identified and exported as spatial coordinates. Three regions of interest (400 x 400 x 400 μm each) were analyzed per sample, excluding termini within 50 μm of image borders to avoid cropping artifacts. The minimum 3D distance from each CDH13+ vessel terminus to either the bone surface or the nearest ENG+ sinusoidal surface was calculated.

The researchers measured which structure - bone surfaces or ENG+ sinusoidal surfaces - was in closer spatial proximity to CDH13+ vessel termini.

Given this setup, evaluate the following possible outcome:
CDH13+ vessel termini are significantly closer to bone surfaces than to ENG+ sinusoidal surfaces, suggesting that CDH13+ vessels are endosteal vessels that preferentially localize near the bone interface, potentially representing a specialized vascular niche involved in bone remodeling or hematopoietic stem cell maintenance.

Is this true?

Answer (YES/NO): NO